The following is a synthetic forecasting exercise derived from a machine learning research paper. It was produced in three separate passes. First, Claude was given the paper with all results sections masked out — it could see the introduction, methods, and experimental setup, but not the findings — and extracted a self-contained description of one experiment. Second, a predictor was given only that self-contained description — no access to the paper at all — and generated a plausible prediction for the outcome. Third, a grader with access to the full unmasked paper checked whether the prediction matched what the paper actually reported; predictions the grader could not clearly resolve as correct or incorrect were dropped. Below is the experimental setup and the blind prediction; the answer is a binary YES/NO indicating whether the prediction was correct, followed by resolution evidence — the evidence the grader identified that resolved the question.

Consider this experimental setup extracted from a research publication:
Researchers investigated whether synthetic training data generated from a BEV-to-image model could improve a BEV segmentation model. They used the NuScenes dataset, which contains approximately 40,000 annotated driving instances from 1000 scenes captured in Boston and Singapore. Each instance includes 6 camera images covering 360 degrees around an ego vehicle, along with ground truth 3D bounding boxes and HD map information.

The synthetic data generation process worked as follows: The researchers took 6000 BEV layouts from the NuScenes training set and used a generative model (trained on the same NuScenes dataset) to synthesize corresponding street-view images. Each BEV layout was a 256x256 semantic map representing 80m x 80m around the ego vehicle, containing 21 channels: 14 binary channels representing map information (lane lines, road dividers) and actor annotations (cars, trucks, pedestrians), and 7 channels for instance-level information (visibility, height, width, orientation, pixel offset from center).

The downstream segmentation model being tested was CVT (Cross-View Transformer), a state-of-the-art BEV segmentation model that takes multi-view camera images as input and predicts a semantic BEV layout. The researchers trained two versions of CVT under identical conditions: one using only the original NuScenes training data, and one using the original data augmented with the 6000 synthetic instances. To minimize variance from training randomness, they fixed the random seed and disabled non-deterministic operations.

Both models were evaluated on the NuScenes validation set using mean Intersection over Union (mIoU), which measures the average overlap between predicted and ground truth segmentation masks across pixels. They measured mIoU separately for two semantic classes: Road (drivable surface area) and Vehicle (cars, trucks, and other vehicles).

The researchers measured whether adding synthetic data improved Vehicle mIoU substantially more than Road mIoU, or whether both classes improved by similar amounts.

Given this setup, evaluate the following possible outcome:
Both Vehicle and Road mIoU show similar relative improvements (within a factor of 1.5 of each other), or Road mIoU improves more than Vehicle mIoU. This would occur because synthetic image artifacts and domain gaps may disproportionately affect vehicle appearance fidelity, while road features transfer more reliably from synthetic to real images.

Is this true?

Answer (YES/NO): NO